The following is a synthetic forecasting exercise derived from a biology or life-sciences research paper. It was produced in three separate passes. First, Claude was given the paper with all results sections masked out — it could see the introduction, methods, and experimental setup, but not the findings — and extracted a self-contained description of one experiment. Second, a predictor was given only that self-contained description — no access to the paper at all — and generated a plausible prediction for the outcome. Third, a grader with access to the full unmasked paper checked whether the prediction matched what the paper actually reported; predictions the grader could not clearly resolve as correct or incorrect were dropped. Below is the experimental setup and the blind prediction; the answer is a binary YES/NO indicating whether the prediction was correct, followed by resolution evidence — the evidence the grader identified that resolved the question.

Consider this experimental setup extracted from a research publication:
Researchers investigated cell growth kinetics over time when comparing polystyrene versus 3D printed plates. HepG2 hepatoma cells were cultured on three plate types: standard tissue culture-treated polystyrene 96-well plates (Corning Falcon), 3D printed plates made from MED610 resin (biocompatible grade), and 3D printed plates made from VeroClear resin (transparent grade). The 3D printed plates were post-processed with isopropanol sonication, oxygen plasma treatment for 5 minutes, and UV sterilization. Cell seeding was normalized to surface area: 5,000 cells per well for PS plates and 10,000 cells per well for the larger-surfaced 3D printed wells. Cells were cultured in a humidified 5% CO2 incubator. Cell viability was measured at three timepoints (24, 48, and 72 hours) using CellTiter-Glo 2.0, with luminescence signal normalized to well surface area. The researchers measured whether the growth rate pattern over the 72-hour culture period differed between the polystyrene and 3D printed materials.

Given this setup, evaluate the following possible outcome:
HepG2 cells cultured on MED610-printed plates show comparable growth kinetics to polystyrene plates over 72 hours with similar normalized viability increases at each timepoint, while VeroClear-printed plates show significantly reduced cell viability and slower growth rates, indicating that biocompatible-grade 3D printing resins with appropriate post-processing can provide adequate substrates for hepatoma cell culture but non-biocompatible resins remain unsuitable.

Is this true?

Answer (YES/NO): NO